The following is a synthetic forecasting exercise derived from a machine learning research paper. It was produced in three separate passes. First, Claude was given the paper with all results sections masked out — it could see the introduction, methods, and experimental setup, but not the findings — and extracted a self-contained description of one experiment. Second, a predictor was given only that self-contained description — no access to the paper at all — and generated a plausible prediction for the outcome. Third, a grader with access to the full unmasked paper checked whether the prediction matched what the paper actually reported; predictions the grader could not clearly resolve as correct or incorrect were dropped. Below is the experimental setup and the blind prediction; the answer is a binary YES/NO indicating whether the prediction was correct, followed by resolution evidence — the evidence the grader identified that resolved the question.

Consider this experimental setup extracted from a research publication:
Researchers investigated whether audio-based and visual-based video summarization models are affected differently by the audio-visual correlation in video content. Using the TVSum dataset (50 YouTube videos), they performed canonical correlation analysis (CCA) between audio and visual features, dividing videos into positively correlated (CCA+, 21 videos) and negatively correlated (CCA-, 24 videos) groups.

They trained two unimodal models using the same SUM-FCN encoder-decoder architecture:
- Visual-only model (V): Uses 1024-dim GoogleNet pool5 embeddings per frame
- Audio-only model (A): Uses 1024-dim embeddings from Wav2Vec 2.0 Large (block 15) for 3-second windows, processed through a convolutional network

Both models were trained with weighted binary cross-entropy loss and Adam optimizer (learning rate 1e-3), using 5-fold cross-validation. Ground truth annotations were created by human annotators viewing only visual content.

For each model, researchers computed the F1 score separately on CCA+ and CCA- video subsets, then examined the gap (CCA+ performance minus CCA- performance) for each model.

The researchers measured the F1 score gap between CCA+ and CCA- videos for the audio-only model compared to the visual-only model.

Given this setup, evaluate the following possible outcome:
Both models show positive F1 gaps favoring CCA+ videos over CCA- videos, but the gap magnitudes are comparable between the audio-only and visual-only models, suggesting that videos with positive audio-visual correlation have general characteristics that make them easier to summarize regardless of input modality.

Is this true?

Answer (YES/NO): NO